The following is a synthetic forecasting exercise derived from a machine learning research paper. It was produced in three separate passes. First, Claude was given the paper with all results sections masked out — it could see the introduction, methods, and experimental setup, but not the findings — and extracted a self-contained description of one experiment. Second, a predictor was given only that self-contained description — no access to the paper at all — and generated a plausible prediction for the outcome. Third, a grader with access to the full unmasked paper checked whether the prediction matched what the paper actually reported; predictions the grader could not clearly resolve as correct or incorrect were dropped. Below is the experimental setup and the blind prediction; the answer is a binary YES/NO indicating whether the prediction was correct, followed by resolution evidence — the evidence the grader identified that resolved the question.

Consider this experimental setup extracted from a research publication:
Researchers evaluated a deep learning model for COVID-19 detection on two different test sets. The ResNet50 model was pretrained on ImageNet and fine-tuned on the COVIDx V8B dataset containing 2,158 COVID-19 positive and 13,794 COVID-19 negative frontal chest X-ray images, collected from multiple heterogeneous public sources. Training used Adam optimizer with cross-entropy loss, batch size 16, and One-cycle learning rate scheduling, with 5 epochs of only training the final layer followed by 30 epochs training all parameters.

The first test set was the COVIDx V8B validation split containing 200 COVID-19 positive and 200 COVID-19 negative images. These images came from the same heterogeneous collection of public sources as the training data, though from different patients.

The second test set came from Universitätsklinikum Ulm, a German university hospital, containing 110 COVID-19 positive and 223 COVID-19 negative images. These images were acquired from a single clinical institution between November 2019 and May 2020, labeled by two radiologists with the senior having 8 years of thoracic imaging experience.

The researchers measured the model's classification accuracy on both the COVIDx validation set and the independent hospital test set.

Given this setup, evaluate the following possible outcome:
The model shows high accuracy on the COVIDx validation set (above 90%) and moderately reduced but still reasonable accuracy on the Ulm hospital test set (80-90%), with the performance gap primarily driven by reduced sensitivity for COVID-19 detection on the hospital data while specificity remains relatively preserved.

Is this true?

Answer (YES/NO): YES